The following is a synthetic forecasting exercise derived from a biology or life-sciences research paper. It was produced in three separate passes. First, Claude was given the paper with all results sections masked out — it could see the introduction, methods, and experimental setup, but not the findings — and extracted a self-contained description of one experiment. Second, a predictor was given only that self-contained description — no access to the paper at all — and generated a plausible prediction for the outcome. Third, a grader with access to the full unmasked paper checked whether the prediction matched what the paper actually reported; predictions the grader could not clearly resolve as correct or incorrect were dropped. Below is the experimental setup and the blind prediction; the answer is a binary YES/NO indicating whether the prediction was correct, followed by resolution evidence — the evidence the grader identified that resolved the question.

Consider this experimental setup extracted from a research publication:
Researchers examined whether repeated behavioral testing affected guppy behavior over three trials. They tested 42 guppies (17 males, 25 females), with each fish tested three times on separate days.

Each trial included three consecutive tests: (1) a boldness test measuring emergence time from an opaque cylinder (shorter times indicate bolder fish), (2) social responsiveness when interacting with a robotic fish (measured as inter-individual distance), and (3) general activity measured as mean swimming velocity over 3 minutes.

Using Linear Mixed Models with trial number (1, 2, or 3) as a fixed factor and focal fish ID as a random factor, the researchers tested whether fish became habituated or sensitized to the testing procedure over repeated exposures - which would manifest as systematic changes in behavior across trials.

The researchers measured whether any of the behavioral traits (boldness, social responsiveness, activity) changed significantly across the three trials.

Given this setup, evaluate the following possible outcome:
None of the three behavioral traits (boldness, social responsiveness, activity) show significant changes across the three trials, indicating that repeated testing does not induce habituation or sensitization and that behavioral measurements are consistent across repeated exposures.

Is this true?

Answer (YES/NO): NO